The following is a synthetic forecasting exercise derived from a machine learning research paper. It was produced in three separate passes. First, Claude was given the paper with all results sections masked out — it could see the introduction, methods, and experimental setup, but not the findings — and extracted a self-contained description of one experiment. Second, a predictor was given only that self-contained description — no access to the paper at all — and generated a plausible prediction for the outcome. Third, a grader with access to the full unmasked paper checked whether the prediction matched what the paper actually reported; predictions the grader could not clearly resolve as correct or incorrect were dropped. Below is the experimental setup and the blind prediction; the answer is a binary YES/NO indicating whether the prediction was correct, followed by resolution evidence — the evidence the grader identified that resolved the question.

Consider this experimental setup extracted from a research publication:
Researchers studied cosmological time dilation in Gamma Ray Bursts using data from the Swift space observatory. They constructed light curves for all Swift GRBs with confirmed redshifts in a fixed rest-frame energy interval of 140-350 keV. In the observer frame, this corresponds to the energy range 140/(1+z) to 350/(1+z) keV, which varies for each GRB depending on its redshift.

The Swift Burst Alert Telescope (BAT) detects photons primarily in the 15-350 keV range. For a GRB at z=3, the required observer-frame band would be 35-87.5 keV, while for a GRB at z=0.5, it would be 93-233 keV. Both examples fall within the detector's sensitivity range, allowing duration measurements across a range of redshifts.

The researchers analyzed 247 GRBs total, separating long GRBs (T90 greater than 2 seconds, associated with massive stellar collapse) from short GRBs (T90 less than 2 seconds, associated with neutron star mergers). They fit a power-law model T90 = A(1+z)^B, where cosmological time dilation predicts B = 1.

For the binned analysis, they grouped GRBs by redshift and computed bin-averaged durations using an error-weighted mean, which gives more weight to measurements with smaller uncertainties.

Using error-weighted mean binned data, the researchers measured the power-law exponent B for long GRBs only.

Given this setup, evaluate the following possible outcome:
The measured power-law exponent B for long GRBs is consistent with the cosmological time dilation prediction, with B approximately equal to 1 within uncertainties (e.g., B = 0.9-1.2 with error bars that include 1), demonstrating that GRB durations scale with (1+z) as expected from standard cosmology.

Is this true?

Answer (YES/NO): YES